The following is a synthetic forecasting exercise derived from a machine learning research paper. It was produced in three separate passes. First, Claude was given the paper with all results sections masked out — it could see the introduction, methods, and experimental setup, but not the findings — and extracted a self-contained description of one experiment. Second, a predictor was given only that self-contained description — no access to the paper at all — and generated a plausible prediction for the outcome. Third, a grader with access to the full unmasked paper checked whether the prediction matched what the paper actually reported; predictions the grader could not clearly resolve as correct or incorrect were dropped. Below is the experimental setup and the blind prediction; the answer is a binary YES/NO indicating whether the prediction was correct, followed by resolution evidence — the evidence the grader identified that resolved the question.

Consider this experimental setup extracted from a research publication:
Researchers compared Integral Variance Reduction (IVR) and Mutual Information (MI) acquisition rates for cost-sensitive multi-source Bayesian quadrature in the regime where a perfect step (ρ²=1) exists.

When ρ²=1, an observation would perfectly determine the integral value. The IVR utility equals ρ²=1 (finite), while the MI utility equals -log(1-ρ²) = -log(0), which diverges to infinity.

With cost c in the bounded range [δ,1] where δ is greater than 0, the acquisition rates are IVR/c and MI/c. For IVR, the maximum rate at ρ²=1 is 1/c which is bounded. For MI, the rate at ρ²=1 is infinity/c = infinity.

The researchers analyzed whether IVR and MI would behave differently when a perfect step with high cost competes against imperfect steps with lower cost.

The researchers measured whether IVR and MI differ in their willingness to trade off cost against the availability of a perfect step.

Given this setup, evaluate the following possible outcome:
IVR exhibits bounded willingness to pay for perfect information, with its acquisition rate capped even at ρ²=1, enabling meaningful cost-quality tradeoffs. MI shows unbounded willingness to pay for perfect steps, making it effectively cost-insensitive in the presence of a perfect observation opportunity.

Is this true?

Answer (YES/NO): YES